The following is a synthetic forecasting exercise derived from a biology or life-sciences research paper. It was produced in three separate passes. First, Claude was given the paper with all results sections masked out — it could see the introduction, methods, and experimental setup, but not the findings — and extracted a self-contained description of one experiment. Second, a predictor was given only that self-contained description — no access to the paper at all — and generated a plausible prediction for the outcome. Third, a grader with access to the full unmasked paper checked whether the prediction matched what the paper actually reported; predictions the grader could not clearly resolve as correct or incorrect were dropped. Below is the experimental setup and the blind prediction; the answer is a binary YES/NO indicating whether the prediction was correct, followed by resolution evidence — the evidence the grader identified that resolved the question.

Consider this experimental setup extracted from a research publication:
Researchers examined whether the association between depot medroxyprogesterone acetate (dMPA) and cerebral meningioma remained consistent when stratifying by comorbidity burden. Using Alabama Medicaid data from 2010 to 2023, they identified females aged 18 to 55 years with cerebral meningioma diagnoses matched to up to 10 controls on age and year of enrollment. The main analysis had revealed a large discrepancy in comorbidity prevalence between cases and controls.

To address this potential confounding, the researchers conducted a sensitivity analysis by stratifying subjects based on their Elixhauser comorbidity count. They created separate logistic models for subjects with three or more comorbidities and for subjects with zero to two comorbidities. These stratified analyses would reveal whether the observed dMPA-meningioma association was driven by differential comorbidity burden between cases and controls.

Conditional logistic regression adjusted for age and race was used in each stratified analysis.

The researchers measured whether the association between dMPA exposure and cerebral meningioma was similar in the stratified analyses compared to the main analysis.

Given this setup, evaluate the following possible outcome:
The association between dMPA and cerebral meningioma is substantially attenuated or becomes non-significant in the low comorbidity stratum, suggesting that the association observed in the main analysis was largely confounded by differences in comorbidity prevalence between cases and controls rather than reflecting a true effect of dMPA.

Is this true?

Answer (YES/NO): NO